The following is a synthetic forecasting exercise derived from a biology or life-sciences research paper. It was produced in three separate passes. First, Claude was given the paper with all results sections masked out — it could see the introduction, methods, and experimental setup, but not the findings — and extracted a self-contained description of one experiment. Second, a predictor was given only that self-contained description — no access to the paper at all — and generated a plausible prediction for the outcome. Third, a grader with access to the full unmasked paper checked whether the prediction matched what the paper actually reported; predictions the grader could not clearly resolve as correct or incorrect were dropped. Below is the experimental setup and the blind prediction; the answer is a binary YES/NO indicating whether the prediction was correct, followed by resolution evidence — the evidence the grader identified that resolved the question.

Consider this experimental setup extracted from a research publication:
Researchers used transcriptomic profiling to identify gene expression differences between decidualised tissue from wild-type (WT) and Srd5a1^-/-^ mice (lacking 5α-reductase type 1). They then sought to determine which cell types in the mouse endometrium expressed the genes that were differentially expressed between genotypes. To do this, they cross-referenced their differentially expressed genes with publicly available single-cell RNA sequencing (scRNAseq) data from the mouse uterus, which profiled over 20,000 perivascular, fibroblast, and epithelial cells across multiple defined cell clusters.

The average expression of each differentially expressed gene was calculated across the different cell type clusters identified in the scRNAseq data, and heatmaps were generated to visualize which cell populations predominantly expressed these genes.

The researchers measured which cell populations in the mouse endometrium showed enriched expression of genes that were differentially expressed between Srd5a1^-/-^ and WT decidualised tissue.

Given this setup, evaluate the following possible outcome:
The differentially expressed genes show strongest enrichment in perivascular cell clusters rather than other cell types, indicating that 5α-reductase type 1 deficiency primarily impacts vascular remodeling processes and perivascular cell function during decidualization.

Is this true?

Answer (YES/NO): NO